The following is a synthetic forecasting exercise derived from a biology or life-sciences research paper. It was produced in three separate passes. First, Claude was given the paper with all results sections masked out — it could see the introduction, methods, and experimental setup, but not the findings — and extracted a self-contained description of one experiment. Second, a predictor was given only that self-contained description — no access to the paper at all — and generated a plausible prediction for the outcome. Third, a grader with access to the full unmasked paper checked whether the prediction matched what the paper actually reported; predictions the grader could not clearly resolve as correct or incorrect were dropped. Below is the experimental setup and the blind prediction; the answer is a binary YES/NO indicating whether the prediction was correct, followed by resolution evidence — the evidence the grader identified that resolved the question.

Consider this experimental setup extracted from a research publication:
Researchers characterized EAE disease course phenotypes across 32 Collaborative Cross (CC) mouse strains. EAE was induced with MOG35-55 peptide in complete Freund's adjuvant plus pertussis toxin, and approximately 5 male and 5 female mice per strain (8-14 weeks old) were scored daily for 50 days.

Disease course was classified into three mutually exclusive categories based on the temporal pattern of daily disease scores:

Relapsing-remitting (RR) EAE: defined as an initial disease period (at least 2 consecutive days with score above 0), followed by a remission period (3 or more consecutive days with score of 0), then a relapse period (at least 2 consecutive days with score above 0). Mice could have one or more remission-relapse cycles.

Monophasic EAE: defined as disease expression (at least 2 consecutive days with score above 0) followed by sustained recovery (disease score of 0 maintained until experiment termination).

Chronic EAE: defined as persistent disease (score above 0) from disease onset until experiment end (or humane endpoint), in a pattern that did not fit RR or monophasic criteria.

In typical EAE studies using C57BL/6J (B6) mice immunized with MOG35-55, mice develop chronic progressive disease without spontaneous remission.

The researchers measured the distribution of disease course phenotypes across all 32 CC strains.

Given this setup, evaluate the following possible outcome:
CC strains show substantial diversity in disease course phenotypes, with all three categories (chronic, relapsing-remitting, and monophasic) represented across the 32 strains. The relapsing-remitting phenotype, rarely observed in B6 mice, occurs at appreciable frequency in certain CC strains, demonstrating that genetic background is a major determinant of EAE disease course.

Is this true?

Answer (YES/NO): YES